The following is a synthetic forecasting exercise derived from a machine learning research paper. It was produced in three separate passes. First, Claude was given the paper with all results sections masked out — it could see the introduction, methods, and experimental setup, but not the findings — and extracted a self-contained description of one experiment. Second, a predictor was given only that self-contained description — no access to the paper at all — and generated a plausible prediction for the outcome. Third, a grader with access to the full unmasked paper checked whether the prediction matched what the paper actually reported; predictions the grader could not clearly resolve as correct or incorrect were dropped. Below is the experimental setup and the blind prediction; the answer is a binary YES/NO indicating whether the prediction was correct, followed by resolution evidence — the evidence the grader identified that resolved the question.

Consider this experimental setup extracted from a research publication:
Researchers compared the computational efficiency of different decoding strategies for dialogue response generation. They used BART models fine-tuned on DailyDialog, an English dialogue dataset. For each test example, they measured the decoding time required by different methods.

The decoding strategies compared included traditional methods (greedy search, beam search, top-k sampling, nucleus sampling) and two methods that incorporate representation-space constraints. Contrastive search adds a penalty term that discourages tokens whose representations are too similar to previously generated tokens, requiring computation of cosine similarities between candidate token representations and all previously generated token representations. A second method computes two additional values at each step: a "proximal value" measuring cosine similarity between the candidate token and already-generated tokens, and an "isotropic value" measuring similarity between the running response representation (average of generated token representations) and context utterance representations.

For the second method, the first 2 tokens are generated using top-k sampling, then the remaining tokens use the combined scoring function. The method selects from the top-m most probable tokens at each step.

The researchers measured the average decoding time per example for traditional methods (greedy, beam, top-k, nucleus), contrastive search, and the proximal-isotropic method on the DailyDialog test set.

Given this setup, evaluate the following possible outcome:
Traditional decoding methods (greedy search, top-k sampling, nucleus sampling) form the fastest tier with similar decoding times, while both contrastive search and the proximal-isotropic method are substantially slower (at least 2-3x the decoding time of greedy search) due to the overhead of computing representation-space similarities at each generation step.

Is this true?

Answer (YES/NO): YES